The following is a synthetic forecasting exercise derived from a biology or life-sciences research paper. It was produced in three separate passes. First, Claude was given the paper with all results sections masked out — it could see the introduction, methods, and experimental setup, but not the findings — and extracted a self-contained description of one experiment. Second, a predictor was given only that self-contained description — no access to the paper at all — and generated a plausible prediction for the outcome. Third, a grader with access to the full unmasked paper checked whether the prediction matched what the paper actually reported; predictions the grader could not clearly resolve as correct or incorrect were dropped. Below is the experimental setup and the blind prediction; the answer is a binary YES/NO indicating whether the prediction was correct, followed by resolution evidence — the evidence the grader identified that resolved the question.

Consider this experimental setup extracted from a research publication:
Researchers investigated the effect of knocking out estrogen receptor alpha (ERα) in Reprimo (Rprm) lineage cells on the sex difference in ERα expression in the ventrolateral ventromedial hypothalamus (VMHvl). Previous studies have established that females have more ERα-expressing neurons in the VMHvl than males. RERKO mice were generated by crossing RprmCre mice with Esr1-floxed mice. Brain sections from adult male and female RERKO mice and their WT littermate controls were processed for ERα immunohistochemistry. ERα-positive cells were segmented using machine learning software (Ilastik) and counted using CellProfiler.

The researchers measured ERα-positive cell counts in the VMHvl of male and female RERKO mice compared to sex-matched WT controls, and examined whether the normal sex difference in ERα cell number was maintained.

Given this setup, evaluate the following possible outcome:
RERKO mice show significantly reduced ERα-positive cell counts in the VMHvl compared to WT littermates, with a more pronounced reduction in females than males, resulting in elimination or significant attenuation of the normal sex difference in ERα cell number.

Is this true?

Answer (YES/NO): YES